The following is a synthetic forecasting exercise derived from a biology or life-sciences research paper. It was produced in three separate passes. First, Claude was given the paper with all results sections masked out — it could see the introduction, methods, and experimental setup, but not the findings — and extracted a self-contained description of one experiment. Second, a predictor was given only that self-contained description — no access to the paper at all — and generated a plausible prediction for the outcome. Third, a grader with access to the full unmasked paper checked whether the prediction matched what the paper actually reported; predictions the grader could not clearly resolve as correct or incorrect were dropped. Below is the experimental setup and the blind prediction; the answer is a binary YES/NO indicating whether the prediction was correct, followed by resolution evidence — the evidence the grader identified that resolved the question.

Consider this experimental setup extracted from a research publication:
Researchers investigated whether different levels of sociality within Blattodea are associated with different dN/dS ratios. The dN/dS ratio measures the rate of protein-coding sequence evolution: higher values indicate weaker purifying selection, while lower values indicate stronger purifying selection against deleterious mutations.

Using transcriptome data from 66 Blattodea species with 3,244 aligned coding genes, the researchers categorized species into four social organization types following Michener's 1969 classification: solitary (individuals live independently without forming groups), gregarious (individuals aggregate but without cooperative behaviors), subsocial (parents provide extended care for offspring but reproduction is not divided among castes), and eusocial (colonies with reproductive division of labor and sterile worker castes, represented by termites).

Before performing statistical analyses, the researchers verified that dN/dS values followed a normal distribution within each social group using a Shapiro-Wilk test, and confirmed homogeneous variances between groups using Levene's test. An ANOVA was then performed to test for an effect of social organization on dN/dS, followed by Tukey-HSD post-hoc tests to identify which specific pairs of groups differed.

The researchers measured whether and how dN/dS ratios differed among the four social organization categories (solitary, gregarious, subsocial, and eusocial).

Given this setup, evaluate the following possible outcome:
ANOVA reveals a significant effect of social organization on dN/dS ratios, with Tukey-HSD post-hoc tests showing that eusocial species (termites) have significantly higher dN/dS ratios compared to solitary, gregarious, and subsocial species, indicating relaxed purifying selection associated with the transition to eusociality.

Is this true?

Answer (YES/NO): YES